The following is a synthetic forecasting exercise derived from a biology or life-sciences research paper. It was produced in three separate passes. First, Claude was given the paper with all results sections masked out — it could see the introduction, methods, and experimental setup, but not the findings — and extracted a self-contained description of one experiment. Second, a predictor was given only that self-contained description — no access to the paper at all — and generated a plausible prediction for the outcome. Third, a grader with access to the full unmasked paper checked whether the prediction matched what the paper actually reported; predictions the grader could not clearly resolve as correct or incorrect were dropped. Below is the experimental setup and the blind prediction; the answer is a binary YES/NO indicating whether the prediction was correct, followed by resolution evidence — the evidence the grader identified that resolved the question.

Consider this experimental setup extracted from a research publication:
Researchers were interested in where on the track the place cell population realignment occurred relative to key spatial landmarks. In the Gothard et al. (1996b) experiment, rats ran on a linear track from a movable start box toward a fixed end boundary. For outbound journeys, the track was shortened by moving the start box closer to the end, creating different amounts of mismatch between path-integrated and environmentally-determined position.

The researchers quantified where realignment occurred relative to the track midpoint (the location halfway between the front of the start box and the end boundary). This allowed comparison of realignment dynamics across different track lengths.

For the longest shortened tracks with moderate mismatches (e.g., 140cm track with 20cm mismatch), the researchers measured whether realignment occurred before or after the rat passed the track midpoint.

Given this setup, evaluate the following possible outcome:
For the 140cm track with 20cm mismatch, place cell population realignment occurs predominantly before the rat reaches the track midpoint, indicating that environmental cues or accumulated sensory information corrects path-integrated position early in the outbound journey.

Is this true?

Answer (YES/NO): NO